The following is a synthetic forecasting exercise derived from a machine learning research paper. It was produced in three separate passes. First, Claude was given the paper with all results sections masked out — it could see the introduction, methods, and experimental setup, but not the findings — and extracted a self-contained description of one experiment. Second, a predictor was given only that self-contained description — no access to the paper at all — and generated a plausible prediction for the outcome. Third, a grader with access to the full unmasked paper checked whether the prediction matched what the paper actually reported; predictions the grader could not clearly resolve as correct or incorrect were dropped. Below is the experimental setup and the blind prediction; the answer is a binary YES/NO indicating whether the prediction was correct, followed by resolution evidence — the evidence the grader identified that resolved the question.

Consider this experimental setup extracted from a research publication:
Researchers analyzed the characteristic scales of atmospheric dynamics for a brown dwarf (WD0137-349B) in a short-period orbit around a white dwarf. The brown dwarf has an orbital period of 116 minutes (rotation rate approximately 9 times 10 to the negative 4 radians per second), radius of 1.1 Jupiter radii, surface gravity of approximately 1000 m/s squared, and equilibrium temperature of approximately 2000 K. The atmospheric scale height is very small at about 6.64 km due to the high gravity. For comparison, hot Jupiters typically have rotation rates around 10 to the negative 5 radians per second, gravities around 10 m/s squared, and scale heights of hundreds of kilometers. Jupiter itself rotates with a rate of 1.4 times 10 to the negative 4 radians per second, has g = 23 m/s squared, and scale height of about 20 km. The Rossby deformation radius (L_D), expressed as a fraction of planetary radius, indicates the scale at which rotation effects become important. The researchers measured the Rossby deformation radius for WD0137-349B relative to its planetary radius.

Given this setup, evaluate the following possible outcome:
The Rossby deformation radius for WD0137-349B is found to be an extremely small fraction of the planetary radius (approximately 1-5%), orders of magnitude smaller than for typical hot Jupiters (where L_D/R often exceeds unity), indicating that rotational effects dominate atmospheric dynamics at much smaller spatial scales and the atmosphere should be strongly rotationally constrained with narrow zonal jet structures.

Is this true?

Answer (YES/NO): NO